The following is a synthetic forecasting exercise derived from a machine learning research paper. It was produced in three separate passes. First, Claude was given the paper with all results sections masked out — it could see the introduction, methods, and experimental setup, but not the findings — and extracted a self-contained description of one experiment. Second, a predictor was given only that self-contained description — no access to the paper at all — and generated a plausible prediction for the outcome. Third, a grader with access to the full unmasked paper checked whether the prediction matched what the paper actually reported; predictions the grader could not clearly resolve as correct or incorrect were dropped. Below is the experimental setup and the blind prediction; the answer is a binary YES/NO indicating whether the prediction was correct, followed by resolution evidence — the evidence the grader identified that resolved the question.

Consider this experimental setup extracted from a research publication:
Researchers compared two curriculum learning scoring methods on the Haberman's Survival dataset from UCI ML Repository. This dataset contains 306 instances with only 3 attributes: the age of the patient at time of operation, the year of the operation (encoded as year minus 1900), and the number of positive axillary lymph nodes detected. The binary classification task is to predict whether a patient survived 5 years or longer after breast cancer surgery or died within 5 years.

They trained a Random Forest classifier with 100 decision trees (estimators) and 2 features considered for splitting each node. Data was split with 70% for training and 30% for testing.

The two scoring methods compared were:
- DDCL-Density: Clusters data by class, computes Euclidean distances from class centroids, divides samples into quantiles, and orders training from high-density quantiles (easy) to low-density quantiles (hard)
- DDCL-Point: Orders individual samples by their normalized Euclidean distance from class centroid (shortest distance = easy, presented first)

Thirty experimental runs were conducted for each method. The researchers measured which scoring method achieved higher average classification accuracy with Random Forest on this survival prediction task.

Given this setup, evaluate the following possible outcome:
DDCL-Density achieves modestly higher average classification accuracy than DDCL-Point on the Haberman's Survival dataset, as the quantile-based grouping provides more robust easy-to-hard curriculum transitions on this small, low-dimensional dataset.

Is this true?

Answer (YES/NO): YES